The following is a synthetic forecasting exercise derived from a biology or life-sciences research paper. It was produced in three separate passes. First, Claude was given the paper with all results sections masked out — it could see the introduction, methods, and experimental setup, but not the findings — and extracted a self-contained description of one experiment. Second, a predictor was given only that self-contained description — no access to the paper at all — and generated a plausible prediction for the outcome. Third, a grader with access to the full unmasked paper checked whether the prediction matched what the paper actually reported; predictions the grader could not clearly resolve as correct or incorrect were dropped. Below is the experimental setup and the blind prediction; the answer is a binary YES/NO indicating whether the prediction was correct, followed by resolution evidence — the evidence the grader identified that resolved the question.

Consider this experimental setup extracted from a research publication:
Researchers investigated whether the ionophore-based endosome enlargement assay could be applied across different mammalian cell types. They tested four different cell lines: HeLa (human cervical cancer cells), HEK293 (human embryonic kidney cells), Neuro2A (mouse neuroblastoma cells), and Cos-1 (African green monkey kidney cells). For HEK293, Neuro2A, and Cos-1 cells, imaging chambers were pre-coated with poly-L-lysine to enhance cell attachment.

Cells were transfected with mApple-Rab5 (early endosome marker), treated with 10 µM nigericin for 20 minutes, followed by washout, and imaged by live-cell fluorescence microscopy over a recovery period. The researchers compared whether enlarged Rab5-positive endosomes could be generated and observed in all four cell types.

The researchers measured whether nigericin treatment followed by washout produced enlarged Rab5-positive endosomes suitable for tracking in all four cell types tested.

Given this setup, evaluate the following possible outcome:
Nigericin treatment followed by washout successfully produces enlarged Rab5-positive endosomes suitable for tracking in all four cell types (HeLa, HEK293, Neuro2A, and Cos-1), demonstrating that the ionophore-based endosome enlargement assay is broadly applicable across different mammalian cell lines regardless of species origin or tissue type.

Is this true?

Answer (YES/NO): YES